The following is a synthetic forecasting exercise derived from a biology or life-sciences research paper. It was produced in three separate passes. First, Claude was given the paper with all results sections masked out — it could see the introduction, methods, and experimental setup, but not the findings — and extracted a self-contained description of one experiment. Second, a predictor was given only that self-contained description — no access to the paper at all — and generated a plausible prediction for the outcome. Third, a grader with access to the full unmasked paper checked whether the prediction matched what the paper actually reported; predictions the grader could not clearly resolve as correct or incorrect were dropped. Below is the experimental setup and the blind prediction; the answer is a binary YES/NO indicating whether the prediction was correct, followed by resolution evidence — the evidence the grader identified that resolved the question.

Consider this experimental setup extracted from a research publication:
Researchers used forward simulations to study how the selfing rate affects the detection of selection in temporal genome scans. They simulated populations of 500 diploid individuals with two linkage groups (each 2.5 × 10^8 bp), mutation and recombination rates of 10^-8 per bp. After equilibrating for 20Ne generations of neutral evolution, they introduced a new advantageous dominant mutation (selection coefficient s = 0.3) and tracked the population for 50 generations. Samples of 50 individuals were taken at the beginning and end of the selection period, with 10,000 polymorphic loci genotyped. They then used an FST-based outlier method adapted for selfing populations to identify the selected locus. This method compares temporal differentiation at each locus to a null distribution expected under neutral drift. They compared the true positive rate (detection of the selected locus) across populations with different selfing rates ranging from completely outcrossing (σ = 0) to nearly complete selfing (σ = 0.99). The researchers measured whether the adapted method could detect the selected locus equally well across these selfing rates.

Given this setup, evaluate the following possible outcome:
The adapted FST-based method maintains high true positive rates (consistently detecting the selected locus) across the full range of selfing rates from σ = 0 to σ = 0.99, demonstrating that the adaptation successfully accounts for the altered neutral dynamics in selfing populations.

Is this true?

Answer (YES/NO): NO